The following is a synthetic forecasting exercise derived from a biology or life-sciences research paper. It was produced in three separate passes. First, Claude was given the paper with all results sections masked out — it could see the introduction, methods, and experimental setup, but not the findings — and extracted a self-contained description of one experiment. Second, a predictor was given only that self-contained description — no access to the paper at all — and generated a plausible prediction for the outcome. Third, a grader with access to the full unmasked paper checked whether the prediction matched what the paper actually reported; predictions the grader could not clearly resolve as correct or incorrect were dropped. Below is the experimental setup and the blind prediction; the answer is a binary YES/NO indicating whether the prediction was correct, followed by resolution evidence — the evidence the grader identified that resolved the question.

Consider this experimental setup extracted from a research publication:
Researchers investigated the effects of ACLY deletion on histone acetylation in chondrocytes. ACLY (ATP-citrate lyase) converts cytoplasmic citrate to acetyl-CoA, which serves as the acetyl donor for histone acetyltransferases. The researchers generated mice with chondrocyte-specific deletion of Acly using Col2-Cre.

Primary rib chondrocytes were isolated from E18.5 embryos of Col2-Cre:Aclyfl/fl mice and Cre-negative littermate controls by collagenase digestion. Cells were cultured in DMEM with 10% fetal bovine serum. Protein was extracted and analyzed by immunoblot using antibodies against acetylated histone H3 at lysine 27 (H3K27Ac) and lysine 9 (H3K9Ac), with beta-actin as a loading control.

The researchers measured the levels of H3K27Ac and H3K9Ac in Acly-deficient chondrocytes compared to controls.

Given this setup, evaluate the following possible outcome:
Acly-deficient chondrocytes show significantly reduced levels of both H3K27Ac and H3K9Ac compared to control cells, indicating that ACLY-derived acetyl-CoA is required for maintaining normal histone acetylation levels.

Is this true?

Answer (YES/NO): YES